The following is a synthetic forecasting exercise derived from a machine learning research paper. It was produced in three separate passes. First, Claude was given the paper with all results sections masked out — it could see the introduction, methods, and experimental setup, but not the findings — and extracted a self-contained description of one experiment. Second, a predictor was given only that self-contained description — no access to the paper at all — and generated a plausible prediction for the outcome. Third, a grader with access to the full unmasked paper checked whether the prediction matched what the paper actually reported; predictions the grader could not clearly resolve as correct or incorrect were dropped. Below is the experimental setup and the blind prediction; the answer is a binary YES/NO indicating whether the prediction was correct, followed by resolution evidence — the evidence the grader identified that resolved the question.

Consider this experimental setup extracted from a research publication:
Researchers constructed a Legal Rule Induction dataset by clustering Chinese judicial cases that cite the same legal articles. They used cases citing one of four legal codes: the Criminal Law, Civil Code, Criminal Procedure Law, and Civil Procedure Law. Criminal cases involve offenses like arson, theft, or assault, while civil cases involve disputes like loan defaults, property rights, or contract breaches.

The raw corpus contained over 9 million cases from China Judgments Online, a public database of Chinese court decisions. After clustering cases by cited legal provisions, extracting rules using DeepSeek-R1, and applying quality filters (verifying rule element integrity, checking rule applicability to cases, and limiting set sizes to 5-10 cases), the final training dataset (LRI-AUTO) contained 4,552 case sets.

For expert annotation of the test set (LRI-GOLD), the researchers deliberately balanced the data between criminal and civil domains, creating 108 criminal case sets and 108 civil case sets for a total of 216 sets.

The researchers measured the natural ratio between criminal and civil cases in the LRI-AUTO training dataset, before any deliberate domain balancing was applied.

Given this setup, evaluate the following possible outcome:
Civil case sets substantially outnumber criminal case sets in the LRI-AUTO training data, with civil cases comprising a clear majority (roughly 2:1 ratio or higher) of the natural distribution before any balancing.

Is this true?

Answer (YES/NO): NO